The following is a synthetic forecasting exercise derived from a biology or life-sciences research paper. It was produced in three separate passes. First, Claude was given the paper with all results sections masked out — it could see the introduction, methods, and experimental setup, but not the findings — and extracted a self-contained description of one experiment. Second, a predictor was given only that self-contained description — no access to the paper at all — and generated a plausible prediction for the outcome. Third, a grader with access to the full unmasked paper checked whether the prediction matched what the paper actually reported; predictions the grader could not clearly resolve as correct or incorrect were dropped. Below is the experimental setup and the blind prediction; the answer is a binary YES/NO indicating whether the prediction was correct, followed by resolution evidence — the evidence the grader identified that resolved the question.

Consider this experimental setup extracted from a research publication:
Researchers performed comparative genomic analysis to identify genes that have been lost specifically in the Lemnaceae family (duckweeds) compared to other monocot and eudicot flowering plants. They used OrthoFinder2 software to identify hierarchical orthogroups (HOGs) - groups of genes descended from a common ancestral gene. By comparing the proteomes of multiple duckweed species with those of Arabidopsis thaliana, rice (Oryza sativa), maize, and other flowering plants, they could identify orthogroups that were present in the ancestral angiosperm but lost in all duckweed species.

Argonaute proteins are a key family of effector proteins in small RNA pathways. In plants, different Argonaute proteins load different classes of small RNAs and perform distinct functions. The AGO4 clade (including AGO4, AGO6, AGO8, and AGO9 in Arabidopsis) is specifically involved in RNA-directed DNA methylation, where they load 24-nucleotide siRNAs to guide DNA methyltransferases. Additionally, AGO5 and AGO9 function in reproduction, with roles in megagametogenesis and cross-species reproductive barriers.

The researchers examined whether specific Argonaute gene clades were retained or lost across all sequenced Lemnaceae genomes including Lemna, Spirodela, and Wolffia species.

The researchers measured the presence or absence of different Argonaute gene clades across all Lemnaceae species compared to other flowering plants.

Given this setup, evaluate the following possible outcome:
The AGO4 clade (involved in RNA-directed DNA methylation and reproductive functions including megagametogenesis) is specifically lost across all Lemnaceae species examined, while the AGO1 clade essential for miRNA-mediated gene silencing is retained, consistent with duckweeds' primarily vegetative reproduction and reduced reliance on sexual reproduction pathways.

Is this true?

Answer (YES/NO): NO